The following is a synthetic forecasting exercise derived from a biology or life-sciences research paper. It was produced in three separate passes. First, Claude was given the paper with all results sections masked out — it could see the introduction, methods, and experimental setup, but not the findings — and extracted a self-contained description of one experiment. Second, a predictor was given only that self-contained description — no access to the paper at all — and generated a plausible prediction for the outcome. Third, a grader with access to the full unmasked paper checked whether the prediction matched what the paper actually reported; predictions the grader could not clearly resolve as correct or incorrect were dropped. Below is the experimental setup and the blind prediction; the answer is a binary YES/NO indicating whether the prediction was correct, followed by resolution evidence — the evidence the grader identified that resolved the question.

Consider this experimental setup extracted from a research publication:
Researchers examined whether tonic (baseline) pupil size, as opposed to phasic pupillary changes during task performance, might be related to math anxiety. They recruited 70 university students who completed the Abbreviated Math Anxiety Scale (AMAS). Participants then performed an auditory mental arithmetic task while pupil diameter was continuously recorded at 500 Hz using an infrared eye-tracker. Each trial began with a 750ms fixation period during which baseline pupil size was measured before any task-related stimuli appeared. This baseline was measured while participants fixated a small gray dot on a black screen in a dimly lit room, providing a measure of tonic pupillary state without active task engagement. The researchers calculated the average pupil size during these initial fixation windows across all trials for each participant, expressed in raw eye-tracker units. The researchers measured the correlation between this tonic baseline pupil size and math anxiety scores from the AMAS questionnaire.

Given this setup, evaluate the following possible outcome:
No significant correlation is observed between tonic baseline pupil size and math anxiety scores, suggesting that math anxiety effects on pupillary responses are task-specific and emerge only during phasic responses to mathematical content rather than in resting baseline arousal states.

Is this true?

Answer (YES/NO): YES